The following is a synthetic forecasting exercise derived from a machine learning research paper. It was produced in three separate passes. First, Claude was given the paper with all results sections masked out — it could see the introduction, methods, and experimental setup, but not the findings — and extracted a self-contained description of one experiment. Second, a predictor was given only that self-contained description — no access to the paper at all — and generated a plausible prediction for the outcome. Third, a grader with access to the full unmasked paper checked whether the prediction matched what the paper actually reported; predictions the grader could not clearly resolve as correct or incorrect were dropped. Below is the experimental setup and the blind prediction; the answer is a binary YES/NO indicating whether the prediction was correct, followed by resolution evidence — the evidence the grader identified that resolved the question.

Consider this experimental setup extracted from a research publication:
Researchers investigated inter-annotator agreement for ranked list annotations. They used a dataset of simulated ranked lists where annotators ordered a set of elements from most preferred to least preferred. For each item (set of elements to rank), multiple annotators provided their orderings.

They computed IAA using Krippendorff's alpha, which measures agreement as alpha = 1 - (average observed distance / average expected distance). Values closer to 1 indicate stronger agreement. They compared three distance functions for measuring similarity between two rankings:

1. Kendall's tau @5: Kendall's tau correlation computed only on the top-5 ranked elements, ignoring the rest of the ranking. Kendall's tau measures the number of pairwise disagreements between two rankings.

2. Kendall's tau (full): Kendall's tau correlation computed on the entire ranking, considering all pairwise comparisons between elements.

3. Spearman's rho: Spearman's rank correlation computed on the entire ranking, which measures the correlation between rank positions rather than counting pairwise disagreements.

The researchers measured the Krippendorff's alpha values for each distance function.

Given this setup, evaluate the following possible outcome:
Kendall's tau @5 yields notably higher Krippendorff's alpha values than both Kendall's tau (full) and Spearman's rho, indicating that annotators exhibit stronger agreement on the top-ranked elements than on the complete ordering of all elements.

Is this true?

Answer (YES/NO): NO